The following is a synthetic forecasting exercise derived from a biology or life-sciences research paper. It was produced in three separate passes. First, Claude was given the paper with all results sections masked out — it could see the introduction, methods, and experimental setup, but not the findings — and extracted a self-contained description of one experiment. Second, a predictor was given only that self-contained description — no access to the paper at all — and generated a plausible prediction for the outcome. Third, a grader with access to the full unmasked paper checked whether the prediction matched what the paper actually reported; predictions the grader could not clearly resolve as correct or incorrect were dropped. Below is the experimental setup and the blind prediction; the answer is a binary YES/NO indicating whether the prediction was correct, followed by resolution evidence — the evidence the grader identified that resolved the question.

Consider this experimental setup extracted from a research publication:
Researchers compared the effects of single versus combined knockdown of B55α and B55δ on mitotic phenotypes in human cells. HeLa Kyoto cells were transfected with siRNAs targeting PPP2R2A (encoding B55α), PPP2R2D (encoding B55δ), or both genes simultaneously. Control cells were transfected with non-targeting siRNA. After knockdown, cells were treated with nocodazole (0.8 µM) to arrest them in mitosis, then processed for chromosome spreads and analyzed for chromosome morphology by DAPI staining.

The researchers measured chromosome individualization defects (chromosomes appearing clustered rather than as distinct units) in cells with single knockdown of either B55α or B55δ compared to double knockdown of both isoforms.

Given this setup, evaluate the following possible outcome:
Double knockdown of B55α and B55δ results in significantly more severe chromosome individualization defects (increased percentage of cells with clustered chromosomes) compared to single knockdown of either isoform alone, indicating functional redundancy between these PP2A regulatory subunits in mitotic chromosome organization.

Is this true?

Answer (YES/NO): NO